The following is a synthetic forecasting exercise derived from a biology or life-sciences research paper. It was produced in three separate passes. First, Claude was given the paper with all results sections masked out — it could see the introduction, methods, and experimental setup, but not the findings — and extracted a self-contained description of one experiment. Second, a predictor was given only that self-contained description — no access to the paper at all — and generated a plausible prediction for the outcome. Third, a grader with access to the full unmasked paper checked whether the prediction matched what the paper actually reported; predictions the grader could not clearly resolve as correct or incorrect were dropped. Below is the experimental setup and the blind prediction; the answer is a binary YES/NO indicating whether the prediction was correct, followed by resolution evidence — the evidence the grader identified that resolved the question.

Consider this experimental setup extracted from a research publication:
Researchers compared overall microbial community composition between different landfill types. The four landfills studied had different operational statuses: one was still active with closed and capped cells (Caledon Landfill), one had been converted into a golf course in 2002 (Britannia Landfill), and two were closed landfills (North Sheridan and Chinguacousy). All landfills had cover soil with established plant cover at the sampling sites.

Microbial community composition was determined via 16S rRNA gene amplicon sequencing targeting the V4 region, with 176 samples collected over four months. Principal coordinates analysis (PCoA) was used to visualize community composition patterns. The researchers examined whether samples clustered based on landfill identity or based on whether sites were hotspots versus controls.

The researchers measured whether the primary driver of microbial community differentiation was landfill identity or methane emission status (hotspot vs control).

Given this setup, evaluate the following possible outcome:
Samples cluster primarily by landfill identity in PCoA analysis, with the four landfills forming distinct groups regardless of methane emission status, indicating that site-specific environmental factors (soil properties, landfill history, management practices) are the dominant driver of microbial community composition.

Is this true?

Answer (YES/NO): NO